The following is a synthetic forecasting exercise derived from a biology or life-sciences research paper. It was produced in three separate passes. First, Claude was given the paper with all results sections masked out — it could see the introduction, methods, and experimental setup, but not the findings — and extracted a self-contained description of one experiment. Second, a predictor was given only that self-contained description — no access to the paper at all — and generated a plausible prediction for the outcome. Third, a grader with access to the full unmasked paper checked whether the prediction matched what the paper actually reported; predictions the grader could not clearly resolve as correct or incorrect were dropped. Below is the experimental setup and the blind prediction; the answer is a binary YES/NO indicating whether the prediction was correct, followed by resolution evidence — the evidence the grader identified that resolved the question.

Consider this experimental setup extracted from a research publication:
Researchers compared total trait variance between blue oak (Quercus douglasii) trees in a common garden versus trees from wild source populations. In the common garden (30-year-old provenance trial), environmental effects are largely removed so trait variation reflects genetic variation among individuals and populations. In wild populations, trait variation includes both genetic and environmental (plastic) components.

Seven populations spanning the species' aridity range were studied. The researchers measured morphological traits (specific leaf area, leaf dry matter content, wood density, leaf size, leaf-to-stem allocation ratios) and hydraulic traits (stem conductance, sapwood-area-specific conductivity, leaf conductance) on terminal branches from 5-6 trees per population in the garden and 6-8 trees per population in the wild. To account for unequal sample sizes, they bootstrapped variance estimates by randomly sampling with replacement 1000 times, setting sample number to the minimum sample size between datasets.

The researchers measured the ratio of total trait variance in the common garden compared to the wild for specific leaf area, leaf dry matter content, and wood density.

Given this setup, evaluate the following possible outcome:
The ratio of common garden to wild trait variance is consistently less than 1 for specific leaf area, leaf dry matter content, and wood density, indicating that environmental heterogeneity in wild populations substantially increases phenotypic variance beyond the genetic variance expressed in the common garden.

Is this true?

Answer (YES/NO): YES